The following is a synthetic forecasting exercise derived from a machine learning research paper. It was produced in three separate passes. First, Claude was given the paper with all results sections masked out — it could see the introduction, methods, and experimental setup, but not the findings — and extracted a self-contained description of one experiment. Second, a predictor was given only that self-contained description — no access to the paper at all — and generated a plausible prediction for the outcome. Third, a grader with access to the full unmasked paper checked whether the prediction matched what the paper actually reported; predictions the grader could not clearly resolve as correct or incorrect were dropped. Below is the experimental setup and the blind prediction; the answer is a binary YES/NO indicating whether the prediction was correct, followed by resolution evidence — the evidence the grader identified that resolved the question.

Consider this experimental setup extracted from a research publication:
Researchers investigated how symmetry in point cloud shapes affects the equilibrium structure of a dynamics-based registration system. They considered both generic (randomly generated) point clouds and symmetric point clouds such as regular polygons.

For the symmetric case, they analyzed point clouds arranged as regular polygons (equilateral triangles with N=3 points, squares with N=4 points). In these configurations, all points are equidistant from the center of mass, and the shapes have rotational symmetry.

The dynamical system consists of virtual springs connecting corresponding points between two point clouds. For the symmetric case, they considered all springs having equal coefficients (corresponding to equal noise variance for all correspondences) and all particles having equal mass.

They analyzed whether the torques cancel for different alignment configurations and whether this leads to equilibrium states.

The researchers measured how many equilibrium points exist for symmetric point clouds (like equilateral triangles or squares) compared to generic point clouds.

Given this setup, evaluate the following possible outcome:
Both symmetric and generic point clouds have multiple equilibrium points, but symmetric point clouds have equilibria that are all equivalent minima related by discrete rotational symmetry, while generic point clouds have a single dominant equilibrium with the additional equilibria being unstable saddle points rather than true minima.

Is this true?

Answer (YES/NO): NO